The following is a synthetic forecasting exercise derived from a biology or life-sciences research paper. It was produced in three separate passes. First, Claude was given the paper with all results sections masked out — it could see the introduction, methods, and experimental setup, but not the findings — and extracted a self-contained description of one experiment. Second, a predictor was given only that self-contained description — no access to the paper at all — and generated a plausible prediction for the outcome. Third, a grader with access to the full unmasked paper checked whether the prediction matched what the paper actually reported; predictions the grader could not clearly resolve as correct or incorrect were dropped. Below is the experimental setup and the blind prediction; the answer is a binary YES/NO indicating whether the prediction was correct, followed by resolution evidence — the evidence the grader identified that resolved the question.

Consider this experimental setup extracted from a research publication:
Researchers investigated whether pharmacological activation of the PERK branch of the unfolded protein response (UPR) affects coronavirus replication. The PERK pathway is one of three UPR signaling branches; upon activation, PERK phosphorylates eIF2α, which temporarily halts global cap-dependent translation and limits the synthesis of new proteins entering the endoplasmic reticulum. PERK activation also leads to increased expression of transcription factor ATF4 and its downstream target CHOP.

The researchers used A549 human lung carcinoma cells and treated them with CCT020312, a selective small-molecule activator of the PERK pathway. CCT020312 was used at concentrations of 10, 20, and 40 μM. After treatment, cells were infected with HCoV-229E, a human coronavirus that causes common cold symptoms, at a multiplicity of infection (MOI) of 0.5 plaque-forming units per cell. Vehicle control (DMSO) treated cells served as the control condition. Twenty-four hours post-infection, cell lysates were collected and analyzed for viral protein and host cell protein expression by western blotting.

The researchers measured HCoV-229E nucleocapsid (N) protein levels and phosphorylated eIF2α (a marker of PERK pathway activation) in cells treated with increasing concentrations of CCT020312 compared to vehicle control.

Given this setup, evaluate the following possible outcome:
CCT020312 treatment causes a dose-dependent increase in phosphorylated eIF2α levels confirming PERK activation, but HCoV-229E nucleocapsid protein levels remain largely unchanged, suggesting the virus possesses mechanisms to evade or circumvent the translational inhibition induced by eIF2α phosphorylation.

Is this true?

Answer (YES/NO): NO